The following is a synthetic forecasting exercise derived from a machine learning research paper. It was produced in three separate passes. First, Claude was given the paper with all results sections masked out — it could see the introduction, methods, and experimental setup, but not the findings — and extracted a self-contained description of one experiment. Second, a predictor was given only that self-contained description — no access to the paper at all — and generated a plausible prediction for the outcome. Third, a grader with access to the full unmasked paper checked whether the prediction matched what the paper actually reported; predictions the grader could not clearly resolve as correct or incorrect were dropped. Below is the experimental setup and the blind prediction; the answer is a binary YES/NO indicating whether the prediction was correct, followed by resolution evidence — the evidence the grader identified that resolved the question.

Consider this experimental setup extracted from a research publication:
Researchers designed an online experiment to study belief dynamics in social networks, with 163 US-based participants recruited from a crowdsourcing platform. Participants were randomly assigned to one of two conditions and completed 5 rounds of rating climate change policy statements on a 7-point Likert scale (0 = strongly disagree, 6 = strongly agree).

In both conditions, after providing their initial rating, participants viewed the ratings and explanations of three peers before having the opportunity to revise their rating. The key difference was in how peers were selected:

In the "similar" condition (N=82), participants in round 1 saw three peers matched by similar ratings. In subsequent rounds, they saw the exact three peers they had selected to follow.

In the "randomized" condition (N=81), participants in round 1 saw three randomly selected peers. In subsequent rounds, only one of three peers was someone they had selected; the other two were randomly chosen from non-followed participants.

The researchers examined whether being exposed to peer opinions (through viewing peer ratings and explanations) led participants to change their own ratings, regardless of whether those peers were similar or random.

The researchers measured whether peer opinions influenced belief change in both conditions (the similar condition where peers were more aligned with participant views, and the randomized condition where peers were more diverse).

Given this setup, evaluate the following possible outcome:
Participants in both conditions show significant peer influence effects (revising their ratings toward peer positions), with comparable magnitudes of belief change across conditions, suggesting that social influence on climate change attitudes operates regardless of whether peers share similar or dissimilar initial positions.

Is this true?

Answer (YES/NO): YES